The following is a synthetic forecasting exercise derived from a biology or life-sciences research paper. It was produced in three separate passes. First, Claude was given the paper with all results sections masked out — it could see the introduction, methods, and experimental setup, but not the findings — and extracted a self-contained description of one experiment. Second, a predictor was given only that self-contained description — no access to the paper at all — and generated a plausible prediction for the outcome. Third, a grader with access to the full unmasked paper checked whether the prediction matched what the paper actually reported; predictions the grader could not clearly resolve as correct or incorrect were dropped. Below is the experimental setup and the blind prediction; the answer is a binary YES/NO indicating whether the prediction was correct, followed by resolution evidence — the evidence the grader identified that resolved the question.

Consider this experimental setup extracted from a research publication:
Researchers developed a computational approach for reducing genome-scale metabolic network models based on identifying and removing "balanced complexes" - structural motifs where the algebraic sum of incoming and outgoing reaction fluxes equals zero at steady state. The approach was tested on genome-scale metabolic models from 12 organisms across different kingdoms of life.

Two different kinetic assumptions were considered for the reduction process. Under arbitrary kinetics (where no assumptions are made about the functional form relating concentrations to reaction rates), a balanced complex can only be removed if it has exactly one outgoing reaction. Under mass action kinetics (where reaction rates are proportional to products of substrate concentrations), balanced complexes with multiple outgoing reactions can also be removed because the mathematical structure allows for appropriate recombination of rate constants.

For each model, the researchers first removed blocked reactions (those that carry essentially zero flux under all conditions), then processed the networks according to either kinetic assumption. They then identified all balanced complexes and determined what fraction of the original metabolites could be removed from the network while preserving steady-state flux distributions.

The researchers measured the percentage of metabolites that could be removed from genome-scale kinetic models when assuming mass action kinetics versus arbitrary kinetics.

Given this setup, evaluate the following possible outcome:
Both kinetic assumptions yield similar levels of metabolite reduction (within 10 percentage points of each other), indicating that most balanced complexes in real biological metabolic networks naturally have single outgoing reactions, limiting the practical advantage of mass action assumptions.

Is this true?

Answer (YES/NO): NO